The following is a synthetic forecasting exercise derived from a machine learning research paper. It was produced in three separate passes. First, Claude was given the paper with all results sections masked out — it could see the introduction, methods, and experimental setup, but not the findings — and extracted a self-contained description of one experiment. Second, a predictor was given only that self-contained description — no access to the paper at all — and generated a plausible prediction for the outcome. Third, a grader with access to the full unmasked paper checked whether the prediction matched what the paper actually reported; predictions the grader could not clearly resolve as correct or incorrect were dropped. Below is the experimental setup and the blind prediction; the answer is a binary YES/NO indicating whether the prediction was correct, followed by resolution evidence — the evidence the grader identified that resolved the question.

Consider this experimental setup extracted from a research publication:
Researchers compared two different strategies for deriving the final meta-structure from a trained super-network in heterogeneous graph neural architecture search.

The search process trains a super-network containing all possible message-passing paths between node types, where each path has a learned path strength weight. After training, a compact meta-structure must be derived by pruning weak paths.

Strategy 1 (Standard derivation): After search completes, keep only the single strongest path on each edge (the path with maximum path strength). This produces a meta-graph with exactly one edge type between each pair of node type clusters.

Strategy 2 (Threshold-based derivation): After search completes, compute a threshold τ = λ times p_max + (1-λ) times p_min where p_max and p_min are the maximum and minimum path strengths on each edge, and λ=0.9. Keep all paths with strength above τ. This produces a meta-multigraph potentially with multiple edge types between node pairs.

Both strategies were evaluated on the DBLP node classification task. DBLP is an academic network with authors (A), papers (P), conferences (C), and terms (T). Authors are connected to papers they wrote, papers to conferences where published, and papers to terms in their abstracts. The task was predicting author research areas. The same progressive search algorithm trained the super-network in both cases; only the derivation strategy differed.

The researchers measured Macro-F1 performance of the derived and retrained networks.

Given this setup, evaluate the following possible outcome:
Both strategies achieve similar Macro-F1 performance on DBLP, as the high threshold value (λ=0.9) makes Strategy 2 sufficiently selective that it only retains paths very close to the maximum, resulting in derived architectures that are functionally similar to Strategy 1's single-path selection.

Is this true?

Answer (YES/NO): NO